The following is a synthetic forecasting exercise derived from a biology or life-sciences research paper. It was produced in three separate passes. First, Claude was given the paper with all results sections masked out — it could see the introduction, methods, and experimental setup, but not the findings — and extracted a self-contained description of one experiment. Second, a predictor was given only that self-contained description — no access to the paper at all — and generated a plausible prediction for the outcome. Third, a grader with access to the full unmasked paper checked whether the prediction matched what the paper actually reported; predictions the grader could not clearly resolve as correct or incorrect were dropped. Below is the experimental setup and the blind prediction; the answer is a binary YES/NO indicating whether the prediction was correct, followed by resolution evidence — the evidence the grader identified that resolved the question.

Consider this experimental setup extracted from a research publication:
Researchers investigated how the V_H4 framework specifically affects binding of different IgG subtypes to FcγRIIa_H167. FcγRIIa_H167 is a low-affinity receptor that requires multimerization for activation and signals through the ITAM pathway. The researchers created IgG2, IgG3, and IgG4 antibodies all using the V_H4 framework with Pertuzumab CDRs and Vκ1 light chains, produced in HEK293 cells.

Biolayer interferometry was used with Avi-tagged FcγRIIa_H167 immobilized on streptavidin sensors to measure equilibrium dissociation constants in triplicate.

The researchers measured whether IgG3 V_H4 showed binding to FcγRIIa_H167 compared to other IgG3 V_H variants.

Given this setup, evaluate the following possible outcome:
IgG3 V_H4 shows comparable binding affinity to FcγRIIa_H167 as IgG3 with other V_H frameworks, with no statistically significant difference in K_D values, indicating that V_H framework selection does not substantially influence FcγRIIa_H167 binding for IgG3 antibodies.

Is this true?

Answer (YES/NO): NO